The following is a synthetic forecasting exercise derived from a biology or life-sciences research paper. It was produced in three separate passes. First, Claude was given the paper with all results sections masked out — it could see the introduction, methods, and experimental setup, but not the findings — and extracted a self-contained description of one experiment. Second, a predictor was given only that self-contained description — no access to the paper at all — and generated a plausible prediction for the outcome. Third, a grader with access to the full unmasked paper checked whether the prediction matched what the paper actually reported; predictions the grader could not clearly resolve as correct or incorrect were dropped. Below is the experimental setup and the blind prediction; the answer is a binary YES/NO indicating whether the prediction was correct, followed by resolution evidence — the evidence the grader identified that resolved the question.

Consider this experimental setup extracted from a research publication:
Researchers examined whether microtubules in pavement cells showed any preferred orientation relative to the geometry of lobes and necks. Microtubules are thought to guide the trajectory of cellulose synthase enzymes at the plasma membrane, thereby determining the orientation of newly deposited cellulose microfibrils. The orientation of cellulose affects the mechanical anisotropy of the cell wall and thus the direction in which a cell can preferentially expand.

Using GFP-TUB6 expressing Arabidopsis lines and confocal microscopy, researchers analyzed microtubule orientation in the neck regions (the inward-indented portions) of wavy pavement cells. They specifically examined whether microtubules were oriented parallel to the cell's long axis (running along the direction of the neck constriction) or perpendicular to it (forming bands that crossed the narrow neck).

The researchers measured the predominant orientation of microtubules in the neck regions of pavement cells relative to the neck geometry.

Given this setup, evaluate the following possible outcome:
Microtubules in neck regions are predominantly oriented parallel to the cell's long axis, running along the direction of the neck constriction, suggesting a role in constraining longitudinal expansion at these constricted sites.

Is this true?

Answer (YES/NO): NO